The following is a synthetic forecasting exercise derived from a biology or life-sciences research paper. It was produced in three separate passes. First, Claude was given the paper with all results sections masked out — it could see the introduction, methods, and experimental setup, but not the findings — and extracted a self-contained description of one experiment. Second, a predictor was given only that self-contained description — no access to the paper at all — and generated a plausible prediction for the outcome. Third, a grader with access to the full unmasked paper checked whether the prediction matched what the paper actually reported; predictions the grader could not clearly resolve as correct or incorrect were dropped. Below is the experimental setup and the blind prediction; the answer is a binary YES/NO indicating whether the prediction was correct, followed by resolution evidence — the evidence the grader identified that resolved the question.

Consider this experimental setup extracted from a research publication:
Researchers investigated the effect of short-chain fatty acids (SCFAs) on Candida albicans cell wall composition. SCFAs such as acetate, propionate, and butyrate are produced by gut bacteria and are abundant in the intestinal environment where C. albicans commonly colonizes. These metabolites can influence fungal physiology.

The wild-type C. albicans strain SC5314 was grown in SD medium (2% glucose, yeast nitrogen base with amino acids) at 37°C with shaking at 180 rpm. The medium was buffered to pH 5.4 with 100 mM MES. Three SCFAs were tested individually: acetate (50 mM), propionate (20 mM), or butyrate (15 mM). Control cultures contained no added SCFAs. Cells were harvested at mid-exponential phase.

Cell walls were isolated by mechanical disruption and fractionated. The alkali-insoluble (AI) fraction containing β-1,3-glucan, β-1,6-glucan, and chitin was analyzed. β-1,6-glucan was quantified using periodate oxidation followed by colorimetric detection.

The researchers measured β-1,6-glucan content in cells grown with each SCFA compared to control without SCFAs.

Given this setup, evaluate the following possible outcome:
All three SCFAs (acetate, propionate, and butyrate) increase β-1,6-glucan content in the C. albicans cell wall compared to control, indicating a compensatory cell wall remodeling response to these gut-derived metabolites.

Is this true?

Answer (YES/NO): NO